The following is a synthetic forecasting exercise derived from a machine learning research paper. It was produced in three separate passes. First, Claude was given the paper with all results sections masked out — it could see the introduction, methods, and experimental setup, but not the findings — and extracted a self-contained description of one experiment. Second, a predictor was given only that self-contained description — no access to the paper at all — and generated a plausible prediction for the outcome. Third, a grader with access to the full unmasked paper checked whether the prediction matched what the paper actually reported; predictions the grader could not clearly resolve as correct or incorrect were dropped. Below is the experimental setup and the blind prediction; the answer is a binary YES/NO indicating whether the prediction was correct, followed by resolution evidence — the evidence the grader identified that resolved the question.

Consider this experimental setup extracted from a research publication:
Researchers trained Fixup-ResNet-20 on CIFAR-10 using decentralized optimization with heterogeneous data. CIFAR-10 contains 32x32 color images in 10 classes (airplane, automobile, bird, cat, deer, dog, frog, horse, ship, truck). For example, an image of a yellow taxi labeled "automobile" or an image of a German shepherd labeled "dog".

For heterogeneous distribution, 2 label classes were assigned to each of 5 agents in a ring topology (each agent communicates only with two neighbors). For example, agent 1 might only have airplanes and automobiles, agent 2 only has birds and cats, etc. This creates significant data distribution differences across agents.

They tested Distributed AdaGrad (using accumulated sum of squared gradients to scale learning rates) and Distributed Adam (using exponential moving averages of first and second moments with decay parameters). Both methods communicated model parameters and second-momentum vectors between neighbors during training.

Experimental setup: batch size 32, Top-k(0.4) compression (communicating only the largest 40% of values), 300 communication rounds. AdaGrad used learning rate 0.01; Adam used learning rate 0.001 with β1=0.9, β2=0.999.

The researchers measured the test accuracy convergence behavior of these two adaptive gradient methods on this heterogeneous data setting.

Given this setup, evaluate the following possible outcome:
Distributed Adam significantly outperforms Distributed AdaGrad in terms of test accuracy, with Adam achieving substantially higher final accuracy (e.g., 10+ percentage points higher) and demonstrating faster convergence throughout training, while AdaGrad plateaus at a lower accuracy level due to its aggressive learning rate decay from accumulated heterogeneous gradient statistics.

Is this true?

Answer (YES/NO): NO